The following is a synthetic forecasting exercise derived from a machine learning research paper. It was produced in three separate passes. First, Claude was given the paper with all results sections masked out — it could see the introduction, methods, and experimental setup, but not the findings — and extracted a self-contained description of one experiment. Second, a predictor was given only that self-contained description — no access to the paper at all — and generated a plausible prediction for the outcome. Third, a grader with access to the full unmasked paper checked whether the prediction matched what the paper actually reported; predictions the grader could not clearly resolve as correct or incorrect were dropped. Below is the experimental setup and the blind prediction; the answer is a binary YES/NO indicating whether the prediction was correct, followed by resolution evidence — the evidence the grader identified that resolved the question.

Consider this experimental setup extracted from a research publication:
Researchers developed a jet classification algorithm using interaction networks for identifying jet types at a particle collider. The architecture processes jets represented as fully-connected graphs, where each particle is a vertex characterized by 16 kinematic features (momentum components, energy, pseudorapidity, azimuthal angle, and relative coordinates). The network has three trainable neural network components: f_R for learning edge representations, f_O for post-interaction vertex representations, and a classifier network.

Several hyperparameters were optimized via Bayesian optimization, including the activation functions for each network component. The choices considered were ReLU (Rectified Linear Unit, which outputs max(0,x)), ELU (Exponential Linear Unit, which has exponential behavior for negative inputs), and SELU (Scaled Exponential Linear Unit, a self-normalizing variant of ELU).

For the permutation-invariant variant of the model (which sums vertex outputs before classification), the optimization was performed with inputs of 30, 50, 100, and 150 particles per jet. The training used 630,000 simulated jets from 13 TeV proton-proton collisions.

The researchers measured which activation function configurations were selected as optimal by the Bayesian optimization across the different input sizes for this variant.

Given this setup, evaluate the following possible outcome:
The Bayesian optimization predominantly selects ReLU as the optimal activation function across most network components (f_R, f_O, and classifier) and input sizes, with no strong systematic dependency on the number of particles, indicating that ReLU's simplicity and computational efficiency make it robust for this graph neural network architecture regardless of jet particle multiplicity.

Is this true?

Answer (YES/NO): NO